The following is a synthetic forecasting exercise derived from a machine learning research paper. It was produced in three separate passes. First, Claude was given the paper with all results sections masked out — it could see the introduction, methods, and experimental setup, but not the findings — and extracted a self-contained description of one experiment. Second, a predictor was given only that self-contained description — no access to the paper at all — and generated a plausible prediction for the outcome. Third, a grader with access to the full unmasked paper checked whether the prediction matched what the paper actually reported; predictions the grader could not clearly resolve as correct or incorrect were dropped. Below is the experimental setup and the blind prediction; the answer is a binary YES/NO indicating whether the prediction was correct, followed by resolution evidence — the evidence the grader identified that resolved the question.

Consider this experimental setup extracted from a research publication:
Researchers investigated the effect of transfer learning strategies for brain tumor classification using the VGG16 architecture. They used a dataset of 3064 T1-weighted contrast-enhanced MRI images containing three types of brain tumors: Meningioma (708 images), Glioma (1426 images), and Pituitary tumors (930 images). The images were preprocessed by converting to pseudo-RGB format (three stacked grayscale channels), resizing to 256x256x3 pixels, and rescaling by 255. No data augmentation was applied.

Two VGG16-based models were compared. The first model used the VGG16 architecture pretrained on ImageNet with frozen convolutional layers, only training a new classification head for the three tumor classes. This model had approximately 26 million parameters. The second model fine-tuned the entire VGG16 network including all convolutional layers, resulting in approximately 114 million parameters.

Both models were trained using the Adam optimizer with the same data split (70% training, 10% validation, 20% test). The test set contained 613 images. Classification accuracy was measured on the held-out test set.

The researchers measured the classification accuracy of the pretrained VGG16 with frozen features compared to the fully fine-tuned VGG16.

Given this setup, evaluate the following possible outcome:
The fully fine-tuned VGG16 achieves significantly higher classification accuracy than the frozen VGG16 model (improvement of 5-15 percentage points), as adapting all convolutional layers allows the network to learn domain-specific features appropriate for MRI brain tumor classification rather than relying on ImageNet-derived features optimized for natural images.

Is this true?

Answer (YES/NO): NO